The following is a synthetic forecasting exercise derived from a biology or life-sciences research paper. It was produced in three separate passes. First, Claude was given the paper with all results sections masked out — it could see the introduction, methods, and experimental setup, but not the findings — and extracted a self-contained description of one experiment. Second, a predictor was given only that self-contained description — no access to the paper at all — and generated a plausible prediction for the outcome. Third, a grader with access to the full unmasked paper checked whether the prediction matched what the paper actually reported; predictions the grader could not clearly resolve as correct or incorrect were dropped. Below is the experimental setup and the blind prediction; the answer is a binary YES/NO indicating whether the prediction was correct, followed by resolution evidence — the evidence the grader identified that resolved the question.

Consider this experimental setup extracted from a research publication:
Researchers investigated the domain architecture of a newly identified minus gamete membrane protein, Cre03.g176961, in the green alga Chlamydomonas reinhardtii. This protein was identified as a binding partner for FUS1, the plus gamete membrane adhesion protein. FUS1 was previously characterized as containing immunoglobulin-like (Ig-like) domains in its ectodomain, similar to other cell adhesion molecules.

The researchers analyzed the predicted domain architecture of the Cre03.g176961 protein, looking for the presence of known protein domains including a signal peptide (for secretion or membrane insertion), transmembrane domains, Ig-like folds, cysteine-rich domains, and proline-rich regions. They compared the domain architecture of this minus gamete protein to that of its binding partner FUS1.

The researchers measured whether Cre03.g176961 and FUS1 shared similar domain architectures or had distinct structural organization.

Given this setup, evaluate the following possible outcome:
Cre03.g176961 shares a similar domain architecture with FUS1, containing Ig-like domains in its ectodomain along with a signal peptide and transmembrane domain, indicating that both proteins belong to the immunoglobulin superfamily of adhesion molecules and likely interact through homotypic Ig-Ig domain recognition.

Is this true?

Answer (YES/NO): NO